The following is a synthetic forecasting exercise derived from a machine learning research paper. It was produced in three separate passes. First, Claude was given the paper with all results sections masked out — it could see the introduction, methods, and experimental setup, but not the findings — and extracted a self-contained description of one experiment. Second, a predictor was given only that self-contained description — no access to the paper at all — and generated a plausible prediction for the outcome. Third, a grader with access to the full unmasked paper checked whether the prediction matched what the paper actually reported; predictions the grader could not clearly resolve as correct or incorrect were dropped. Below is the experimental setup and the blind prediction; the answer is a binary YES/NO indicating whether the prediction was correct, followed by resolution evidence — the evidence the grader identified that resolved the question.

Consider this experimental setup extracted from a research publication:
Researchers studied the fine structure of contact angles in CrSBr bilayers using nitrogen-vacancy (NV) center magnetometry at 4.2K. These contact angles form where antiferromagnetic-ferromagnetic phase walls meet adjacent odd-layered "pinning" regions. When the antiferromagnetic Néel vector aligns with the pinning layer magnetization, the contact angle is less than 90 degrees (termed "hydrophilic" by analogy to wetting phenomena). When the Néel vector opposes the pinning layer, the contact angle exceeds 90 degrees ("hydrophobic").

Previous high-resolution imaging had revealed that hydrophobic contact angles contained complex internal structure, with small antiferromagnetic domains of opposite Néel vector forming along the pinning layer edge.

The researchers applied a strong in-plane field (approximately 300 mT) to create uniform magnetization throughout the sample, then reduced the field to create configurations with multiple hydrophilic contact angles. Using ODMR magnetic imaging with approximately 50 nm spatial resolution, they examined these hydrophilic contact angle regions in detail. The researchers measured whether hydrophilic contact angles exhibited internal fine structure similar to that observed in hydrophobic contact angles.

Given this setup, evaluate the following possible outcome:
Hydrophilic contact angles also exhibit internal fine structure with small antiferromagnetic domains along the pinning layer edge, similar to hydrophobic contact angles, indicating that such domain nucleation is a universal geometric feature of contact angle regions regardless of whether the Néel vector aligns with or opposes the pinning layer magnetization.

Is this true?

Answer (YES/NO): NO